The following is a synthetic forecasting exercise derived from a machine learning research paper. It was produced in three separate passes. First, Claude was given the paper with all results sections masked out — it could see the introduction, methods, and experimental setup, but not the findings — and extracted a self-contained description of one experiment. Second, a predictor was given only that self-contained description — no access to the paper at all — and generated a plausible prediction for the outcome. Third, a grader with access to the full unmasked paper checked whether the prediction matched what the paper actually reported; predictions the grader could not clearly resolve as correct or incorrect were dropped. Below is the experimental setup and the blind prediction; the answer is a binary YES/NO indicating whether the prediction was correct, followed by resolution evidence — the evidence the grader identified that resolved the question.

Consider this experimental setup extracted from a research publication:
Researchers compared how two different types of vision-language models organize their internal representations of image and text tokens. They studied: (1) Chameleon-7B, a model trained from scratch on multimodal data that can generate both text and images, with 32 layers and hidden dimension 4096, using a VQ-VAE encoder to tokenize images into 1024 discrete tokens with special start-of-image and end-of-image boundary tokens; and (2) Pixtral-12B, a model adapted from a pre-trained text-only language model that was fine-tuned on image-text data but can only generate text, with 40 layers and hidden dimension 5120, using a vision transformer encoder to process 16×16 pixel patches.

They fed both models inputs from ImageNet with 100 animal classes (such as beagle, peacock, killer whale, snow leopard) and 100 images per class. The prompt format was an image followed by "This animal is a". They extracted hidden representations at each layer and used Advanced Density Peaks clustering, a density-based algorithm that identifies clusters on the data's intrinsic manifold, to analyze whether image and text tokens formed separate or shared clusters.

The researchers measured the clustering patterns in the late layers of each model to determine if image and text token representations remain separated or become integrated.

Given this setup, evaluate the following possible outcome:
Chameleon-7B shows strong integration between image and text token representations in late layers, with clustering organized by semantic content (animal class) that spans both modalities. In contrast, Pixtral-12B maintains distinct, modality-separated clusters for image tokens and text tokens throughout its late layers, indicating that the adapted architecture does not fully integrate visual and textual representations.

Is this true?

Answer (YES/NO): NO